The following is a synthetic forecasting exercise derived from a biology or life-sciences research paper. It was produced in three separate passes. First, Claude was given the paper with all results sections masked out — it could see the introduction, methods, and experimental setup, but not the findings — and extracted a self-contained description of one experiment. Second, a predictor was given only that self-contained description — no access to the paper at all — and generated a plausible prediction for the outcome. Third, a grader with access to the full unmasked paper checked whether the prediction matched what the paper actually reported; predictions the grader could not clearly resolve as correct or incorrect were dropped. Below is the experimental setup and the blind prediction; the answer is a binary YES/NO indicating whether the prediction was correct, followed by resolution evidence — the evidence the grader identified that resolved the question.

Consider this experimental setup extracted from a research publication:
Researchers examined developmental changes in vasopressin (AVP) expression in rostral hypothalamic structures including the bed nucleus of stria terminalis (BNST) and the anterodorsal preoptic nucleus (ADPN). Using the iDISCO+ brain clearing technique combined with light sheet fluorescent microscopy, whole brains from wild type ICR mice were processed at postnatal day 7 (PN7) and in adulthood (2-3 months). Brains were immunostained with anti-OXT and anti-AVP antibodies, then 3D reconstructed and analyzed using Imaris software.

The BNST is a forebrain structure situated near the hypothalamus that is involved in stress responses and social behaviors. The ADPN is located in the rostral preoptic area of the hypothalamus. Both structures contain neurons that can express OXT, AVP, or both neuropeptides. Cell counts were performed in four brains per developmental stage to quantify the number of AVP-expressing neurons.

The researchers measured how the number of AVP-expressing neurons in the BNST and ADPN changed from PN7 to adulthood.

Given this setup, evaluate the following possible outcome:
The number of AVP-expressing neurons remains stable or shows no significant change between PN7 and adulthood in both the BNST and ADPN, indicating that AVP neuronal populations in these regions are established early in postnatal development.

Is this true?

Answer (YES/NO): YES